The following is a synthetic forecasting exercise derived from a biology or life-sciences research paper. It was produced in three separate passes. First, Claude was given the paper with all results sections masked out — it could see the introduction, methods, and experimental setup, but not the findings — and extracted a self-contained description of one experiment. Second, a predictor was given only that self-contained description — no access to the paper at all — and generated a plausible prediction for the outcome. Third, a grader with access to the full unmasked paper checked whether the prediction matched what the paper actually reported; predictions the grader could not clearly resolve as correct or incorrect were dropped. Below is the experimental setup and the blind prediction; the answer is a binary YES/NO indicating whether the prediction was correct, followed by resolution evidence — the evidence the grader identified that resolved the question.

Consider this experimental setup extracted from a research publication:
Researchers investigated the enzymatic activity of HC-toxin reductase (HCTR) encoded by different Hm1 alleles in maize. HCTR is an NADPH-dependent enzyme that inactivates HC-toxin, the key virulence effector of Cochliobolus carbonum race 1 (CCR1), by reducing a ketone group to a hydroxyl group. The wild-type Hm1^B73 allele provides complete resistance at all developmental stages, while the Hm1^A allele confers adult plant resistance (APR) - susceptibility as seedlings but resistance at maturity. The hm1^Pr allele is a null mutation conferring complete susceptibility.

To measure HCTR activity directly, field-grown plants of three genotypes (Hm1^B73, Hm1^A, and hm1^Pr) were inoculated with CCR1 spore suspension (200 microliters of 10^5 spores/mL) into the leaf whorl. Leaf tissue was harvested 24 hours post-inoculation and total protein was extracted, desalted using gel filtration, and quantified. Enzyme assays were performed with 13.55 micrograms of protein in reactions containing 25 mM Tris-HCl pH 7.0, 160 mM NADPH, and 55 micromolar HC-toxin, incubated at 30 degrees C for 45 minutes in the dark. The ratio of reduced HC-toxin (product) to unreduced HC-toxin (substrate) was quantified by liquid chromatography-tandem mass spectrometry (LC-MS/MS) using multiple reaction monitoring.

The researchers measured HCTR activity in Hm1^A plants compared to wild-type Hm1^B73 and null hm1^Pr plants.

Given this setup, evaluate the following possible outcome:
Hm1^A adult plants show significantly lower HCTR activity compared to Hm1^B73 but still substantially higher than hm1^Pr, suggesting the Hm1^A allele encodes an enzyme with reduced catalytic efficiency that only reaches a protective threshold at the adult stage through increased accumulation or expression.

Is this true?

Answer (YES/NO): NO